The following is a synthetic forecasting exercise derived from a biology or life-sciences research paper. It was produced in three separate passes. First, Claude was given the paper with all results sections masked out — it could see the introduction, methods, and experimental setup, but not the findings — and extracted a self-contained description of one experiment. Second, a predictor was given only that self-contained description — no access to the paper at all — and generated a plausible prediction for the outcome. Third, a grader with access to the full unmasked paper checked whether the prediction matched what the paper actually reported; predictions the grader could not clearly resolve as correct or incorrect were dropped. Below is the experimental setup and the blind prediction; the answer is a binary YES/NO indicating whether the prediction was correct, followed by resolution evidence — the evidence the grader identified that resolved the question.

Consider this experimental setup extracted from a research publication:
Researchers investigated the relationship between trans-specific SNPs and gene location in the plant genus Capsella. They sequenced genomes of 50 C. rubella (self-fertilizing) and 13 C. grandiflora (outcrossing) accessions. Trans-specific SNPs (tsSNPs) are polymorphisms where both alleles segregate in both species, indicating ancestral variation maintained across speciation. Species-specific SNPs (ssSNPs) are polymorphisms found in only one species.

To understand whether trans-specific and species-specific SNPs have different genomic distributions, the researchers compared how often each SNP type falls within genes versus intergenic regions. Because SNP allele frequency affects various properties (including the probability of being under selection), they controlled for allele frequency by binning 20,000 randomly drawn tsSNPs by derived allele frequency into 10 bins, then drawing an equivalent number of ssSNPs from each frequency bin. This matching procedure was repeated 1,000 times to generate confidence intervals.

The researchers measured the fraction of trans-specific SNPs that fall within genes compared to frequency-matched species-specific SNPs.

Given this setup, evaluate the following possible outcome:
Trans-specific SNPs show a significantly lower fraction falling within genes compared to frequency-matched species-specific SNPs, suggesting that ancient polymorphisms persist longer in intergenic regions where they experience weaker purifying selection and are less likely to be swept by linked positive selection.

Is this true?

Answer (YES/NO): NO